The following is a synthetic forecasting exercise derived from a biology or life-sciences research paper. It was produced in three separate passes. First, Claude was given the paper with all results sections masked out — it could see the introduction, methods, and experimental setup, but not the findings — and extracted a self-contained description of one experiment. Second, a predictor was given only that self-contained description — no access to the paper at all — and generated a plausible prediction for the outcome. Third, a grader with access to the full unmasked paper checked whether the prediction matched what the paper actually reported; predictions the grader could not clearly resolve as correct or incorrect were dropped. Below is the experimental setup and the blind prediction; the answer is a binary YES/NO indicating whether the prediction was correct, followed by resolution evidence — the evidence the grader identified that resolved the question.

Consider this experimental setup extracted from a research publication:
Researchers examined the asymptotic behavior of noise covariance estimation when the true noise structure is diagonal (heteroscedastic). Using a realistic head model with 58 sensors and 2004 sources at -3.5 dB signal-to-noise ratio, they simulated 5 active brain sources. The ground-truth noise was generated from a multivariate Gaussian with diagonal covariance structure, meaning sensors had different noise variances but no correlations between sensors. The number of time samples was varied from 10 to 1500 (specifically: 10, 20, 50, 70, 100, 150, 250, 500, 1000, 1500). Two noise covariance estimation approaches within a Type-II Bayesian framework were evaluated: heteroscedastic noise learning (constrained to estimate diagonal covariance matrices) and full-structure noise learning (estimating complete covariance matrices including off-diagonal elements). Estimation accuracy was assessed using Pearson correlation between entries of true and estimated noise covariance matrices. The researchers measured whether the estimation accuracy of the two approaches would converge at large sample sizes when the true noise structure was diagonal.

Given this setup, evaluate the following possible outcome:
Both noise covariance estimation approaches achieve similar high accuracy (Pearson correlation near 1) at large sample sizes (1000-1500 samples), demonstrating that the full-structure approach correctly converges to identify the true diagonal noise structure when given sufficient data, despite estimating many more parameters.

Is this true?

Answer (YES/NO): YES